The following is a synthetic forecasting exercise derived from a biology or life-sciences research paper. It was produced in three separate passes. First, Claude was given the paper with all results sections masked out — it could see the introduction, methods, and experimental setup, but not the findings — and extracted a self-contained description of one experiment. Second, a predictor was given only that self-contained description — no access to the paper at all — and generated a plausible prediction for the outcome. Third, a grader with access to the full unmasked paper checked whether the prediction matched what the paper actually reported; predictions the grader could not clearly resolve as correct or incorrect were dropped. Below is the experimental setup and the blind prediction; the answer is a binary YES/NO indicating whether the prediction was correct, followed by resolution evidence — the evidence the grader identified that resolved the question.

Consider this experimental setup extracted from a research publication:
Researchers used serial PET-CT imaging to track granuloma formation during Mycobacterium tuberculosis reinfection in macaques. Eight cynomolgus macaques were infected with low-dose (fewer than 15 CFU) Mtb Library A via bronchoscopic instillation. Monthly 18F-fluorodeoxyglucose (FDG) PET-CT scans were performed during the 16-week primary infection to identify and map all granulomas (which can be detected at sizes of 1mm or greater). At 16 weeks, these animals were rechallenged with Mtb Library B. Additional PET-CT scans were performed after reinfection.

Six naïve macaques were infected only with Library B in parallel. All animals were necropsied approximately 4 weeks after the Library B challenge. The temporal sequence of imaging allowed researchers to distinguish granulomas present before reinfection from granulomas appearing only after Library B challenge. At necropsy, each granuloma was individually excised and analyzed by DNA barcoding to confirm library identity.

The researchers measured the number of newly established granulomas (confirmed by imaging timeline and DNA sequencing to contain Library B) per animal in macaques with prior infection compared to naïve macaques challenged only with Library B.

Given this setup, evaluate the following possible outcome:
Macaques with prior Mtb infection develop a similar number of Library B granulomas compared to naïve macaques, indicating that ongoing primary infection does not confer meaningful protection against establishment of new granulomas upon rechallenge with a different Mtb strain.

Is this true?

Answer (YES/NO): NO